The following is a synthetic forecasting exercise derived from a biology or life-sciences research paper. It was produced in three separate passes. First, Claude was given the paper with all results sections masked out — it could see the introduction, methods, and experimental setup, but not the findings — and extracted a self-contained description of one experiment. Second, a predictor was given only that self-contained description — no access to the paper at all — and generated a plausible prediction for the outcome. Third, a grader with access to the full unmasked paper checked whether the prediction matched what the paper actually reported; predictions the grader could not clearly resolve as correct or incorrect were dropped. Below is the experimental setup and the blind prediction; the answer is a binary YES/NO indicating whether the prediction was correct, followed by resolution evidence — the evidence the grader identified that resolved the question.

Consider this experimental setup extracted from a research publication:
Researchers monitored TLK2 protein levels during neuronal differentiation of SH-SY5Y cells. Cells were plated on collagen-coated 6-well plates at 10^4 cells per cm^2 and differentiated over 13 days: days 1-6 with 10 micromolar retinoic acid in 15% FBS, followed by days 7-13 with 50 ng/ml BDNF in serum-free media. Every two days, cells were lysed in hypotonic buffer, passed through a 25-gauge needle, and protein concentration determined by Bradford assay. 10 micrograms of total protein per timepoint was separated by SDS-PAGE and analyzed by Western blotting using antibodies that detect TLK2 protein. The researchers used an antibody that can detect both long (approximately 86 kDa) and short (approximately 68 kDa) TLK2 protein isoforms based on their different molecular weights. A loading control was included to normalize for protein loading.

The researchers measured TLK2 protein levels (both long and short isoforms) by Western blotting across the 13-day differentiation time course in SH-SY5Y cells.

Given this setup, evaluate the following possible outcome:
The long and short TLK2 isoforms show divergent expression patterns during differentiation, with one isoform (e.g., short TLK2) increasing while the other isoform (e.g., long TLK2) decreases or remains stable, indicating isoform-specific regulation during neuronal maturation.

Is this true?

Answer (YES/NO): YES